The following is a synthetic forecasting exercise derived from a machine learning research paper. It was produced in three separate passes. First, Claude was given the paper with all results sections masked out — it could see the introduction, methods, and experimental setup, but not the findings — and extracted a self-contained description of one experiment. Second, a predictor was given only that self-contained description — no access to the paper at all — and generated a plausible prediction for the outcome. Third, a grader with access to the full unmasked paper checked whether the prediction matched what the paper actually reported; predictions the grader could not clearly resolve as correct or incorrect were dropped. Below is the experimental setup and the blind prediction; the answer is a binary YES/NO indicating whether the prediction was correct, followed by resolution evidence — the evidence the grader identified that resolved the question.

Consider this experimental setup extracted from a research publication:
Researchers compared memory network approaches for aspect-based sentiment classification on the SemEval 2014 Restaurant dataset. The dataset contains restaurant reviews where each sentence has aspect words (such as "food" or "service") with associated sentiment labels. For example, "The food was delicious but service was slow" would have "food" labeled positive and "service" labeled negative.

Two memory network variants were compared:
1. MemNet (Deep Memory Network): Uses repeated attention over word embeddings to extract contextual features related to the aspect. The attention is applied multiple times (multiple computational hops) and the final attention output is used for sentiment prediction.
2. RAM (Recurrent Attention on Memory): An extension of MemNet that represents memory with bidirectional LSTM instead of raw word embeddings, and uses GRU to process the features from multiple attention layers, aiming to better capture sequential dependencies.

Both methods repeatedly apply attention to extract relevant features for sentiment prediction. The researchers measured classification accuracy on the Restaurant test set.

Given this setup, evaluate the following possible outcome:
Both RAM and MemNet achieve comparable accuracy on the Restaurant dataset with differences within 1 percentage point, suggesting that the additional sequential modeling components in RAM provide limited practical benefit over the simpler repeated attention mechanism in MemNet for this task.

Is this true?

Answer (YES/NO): NO